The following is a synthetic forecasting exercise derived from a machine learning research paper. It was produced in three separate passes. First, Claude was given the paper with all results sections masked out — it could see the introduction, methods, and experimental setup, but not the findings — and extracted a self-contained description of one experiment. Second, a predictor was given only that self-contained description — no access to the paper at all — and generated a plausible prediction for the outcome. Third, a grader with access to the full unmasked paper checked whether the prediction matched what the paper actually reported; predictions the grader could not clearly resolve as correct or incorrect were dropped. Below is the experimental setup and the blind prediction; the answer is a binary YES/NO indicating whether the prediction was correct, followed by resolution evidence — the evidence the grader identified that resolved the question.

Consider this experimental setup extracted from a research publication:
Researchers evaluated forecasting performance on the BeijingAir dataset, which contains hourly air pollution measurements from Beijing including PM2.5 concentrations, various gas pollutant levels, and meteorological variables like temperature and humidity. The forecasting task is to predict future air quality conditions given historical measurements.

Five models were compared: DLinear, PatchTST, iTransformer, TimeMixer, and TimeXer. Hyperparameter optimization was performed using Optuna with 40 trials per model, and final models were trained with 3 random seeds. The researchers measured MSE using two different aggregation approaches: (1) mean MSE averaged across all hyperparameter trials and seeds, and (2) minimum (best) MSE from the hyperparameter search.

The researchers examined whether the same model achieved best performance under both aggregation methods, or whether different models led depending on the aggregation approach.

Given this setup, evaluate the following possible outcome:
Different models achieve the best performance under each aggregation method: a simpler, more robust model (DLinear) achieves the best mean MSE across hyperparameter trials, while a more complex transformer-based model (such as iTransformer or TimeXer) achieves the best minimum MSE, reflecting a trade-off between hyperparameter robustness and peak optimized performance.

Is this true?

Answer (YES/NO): NO